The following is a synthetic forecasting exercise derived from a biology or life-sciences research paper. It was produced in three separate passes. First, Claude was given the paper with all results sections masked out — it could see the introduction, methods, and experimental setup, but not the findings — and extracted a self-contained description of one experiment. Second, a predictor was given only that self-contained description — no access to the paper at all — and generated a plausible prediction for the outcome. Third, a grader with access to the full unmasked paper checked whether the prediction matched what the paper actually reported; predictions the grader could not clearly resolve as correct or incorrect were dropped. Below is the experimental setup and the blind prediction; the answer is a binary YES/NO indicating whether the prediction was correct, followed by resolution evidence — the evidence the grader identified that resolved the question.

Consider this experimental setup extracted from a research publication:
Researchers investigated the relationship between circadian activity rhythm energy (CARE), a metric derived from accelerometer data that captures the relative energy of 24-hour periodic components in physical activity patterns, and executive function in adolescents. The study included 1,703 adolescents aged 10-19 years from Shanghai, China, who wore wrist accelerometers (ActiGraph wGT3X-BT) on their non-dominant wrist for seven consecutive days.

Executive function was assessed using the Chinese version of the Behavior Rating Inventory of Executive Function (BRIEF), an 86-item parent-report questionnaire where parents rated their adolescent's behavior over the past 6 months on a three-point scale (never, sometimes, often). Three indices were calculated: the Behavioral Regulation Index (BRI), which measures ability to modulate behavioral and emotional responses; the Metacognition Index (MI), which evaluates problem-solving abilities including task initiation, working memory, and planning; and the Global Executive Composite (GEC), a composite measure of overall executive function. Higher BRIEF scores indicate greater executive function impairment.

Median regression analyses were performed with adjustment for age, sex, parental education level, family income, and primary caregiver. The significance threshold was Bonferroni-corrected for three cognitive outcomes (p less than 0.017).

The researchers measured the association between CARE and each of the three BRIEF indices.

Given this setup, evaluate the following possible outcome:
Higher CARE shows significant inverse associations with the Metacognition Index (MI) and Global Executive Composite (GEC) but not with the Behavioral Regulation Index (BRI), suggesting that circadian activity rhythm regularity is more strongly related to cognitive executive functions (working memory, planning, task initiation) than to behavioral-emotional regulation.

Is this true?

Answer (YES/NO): NO